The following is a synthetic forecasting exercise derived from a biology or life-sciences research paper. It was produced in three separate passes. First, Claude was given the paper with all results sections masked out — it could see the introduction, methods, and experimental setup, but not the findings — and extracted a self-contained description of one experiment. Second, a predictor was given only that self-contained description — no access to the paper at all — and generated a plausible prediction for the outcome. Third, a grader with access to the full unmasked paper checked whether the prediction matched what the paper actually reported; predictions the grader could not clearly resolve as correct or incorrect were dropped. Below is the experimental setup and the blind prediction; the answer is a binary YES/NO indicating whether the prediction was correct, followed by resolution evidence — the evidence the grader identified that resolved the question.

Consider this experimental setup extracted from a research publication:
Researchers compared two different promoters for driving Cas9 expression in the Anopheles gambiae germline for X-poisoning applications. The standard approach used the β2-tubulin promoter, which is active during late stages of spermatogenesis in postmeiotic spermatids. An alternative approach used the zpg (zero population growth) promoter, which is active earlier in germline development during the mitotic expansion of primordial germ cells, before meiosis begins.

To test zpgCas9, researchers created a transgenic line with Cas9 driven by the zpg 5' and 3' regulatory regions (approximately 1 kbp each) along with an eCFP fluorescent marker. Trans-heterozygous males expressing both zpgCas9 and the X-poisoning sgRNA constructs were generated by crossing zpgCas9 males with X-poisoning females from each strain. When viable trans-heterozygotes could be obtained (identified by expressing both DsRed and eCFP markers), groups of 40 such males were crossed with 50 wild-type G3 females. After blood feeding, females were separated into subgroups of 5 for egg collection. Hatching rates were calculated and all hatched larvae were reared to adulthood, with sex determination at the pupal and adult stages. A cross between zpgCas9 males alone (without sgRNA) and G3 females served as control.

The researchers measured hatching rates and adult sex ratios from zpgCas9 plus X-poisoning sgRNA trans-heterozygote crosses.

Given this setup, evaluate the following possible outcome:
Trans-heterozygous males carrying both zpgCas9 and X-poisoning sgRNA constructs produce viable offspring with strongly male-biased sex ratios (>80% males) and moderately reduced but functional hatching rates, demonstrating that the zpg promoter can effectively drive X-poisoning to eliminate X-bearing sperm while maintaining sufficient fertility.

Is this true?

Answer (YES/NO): NO